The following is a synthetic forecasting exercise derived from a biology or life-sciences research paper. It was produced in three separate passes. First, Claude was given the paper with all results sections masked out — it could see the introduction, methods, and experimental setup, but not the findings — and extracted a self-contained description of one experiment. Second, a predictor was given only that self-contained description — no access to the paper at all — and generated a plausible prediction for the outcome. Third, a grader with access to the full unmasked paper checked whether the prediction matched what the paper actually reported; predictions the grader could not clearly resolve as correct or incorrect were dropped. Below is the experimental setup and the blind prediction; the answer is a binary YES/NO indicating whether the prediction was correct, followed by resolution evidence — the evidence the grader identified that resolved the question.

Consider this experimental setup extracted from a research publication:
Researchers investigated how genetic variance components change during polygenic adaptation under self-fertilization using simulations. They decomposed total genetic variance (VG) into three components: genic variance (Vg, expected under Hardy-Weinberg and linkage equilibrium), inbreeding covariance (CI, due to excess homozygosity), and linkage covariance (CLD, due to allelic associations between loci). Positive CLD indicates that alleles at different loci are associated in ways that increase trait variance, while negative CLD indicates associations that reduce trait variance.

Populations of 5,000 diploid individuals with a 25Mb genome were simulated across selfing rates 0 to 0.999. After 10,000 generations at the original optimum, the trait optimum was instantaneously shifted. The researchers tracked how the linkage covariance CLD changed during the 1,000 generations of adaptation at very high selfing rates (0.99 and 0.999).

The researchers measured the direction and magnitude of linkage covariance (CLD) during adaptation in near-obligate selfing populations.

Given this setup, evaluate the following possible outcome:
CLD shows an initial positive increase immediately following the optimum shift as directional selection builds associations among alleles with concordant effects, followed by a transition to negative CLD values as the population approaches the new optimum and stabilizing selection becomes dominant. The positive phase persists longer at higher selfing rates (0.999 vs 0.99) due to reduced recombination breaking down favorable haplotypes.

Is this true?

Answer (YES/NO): NO